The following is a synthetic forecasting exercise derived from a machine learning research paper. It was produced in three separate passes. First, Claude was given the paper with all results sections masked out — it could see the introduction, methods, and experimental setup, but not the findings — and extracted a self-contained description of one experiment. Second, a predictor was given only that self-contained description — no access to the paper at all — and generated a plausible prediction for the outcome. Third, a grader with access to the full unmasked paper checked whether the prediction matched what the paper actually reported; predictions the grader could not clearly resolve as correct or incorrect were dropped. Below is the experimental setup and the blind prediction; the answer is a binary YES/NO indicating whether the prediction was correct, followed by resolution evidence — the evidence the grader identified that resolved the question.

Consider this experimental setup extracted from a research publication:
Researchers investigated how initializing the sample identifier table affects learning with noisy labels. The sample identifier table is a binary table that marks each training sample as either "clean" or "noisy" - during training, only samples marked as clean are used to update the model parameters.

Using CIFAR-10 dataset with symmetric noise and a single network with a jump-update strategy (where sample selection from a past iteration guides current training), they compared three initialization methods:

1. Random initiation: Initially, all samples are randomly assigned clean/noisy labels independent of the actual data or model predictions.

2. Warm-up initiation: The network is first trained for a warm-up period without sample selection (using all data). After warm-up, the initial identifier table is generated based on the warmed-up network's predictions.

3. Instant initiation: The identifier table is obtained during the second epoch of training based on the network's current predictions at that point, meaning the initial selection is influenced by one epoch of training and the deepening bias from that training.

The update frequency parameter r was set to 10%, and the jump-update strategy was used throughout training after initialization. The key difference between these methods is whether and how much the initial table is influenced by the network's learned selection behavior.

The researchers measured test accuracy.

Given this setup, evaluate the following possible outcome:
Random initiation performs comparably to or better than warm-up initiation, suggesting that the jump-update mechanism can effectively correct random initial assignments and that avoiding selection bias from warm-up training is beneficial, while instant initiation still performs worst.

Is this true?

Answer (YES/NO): NO